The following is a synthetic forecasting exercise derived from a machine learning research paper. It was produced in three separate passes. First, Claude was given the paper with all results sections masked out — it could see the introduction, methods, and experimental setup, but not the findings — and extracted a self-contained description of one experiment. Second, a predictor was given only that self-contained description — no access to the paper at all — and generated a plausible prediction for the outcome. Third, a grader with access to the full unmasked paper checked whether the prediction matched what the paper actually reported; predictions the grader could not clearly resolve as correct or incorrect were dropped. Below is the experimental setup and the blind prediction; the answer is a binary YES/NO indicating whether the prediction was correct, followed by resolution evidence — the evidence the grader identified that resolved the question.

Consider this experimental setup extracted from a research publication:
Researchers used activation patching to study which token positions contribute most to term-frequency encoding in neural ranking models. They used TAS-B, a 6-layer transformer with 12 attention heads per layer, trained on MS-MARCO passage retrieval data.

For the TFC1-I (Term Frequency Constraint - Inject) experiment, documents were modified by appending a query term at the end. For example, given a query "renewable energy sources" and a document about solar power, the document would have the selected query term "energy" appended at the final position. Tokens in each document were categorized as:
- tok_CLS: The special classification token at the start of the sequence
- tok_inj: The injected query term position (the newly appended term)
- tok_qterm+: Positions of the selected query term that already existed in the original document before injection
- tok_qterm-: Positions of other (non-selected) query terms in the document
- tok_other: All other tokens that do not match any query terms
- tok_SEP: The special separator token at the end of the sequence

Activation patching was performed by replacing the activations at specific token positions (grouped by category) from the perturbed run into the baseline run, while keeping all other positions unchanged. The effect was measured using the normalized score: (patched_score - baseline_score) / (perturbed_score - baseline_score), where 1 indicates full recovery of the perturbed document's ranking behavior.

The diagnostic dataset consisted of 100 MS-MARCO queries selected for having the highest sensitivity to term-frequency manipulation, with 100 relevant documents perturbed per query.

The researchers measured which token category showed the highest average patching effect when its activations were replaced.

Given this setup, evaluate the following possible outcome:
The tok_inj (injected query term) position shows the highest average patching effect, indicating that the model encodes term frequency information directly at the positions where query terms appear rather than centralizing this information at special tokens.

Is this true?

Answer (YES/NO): YES